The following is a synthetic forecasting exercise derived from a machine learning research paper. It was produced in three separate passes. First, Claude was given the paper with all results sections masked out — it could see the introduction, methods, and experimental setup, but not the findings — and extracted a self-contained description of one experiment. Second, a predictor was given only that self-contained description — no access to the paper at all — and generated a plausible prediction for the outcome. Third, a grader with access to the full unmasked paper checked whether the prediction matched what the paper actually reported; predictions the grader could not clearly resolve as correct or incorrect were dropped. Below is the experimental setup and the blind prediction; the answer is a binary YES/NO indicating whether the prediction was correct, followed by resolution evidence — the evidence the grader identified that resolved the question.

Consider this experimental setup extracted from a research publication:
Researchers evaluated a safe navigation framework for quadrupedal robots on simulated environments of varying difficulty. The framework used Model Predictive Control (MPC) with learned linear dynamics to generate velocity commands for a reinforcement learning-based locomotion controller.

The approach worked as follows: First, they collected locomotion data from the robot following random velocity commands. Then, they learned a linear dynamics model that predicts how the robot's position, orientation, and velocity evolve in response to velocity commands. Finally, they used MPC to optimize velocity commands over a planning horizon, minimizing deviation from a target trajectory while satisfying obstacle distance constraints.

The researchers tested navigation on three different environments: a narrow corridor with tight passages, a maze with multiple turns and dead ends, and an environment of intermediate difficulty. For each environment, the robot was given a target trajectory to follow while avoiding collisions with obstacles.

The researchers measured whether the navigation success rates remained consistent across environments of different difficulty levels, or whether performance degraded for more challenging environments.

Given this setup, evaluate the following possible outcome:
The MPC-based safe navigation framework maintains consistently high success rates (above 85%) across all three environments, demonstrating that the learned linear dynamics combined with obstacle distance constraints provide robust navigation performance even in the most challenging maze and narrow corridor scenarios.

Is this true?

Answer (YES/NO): YES